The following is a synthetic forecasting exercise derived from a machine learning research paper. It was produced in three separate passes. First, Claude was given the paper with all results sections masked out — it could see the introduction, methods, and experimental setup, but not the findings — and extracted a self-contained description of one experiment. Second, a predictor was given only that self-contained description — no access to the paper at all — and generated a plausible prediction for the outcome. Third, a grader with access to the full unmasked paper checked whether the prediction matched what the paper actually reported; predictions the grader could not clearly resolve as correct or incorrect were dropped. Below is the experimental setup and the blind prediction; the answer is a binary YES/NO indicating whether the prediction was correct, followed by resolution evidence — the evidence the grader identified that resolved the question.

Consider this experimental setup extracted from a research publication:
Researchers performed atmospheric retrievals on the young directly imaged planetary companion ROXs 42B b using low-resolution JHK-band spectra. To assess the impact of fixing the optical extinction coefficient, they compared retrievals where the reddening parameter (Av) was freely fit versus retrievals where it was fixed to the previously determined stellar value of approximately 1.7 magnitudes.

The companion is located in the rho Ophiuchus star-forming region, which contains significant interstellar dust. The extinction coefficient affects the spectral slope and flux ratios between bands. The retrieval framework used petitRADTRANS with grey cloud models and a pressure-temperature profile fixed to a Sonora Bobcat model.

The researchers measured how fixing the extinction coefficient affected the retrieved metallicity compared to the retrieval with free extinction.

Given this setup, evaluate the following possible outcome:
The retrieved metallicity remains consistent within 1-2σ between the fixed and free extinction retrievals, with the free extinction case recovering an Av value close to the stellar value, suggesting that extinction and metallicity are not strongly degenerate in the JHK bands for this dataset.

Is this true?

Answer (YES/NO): NO